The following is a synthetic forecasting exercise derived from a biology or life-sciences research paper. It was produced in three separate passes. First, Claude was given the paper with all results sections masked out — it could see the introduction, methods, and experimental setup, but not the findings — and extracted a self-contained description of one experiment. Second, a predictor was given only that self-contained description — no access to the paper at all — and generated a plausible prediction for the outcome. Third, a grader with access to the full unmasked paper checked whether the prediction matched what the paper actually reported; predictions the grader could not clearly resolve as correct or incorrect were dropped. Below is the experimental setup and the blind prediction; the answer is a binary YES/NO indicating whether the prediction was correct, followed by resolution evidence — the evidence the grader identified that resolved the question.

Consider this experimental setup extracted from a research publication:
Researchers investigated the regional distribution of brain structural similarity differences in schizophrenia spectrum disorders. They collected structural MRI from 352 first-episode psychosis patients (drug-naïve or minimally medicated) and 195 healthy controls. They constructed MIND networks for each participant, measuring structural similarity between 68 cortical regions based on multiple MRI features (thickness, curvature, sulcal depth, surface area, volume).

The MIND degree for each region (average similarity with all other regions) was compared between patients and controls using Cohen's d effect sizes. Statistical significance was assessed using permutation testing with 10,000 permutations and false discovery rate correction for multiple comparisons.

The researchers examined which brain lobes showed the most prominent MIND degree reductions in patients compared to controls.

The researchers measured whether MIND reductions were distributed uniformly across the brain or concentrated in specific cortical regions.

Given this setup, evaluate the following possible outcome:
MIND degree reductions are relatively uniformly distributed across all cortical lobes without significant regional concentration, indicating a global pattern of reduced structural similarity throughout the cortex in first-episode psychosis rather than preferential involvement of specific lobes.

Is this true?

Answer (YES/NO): NO